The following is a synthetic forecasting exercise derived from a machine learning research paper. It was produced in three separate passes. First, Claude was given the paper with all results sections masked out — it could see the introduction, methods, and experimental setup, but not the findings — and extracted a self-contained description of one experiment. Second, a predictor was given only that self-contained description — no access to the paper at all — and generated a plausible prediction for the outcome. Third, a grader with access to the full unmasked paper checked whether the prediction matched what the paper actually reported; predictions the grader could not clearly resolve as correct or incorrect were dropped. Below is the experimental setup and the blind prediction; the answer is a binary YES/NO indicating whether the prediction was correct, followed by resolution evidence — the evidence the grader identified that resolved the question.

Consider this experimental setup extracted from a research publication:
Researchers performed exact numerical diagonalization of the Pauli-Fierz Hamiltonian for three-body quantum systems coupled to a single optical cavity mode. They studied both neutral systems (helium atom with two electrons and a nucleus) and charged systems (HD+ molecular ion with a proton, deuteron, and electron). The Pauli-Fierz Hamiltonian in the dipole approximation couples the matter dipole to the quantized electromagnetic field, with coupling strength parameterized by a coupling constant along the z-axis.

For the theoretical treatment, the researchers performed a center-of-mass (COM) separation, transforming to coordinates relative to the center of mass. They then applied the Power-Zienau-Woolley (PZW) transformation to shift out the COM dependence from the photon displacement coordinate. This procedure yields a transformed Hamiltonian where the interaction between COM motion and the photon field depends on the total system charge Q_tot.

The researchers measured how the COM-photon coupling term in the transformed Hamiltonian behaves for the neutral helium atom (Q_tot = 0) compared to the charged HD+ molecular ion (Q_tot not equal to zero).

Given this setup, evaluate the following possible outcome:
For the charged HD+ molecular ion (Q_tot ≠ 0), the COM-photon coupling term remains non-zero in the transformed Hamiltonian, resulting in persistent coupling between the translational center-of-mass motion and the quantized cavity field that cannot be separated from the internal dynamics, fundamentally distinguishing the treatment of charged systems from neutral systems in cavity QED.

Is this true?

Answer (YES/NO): YES